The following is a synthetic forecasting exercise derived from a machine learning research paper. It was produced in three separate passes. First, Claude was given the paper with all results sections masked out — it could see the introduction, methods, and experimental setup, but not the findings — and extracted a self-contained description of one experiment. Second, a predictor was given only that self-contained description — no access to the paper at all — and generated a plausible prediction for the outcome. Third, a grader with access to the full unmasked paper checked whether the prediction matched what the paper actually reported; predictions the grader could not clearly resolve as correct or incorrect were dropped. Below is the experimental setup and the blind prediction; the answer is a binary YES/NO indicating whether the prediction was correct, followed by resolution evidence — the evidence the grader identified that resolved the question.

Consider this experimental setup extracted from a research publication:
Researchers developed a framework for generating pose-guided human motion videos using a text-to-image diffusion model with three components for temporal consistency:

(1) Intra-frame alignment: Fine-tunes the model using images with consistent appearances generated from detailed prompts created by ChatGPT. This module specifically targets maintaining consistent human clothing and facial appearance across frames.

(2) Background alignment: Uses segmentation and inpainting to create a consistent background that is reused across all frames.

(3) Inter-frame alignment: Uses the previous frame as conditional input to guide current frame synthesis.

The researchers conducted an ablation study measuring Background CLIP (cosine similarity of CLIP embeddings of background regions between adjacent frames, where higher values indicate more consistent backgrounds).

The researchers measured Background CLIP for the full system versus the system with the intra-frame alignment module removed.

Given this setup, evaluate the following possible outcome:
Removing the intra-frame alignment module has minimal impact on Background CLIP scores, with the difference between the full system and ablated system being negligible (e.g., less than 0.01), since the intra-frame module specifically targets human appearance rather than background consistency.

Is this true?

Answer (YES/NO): NO